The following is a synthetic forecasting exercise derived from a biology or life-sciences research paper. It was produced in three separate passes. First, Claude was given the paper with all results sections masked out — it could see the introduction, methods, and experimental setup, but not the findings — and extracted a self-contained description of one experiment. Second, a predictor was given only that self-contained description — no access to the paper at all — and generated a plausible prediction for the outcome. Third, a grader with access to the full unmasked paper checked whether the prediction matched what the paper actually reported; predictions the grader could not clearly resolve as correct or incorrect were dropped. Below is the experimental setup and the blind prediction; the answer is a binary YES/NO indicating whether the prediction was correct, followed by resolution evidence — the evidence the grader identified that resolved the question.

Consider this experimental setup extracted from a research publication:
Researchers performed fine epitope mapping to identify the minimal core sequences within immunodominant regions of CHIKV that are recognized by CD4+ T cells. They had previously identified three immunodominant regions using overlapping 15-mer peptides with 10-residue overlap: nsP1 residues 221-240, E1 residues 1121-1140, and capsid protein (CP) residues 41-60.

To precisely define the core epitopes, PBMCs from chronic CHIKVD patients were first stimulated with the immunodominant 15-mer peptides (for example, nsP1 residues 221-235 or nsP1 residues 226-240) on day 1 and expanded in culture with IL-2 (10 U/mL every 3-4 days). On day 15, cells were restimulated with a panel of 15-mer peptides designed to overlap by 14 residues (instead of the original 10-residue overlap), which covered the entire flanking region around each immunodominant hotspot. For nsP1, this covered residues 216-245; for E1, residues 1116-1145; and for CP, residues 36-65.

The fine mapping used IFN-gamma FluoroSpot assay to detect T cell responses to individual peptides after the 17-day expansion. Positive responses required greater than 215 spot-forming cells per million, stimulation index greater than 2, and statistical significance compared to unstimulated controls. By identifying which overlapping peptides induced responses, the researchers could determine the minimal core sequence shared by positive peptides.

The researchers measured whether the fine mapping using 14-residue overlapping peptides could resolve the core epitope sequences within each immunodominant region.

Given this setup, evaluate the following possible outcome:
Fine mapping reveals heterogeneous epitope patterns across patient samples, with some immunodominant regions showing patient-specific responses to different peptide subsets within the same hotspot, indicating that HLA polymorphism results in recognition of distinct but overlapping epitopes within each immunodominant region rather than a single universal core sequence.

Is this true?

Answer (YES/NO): NO